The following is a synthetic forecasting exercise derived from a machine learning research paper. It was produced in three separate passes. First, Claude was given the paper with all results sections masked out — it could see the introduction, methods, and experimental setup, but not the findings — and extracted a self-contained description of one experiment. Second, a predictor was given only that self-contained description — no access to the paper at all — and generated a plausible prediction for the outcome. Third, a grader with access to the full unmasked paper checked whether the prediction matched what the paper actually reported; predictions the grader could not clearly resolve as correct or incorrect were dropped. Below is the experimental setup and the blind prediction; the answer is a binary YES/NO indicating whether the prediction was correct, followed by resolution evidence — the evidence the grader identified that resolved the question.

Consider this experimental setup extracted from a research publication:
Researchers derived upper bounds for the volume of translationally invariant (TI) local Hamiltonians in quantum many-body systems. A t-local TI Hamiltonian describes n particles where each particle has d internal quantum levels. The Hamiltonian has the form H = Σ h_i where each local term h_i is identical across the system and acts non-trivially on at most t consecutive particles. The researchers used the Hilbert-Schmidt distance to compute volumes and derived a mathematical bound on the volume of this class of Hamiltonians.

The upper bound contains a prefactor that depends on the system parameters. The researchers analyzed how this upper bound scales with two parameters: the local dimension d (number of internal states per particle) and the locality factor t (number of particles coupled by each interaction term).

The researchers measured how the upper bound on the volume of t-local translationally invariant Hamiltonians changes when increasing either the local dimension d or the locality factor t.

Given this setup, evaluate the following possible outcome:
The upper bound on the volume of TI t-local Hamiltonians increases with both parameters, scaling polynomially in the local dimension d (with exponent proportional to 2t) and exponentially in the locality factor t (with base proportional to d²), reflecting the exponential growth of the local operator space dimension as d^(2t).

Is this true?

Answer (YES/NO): NO